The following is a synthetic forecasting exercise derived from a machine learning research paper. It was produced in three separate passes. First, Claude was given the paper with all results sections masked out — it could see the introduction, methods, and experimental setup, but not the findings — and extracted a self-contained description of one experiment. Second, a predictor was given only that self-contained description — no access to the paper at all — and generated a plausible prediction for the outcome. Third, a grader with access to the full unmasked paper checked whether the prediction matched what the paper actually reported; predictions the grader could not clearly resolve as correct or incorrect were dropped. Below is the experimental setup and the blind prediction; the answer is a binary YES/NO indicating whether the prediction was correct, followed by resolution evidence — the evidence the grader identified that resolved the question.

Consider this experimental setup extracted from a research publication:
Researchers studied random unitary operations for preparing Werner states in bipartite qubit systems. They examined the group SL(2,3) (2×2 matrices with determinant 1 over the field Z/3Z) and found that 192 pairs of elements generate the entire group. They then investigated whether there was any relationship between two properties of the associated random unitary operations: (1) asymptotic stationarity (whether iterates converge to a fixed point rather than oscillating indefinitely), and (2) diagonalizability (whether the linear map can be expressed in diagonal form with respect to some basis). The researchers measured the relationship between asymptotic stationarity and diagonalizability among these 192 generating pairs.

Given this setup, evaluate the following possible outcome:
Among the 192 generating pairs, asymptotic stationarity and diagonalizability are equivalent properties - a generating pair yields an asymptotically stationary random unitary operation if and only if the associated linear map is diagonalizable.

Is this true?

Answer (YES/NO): YES